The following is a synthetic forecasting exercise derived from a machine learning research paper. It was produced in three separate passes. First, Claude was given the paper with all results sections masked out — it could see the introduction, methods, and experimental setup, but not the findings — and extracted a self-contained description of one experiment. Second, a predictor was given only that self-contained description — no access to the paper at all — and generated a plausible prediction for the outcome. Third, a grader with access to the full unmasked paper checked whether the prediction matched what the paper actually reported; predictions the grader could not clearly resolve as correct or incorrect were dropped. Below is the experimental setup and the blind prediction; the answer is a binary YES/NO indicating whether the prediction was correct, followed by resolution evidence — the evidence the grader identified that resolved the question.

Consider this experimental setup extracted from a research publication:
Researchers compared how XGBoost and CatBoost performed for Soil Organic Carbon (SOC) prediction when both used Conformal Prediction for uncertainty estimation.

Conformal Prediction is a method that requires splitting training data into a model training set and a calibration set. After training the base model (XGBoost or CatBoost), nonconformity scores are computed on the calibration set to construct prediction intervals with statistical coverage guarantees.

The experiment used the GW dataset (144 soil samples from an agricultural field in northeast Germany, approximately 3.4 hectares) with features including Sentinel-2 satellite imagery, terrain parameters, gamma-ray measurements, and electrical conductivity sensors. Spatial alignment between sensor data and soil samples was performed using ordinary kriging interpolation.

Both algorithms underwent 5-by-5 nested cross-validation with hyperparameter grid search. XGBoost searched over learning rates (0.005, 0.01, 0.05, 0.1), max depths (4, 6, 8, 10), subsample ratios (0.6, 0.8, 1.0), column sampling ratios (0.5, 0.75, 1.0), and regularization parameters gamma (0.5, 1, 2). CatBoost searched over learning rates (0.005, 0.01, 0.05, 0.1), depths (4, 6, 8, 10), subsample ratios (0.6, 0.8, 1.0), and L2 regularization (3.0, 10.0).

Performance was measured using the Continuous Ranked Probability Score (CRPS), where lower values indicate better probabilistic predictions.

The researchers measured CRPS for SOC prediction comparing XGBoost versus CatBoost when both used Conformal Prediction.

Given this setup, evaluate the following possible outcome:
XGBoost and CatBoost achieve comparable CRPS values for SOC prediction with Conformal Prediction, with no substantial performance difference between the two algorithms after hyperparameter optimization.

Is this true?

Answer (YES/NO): NO